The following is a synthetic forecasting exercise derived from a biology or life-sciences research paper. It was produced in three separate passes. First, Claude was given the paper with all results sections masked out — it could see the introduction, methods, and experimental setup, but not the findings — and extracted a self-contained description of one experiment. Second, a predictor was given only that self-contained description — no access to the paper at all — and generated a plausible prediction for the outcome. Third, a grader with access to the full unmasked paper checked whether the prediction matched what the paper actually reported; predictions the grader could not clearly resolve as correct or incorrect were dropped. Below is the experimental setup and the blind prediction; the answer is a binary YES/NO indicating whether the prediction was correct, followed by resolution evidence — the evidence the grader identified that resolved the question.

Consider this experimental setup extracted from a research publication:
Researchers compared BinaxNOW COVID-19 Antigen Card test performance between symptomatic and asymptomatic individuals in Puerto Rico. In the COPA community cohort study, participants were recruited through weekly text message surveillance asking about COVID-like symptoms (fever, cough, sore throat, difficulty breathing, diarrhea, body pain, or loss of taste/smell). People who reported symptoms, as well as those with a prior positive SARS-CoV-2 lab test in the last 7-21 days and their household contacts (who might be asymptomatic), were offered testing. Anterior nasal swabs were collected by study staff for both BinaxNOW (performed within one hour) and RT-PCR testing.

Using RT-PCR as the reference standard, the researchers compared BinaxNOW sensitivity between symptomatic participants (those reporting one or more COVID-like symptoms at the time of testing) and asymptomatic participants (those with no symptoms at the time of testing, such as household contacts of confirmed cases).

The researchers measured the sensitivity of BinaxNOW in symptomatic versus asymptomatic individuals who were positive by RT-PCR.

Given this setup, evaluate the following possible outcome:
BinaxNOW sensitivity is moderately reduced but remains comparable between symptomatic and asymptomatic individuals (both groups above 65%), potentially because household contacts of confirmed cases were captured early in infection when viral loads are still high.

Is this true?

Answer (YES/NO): NO